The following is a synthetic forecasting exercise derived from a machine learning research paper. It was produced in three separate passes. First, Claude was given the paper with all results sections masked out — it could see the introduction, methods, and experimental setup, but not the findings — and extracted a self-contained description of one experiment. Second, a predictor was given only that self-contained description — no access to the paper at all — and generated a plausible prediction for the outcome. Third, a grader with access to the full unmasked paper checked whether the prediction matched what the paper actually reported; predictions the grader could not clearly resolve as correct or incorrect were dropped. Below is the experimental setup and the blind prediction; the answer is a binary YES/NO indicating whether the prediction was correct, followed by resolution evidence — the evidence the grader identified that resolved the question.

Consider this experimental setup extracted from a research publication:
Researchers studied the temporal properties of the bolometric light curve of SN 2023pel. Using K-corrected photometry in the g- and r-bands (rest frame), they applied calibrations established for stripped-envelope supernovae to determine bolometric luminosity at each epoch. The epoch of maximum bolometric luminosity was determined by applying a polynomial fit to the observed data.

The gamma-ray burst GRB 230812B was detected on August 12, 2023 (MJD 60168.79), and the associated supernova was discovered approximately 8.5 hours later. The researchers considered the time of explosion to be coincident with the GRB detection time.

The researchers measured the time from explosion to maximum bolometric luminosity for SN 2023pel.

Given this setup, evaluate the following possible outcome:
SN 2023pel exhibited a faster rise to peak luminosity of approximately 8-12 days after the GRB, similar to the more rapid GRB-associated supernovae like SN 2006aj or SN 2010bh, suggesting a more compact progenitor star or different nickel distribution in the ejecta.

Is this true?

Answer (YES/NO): NO